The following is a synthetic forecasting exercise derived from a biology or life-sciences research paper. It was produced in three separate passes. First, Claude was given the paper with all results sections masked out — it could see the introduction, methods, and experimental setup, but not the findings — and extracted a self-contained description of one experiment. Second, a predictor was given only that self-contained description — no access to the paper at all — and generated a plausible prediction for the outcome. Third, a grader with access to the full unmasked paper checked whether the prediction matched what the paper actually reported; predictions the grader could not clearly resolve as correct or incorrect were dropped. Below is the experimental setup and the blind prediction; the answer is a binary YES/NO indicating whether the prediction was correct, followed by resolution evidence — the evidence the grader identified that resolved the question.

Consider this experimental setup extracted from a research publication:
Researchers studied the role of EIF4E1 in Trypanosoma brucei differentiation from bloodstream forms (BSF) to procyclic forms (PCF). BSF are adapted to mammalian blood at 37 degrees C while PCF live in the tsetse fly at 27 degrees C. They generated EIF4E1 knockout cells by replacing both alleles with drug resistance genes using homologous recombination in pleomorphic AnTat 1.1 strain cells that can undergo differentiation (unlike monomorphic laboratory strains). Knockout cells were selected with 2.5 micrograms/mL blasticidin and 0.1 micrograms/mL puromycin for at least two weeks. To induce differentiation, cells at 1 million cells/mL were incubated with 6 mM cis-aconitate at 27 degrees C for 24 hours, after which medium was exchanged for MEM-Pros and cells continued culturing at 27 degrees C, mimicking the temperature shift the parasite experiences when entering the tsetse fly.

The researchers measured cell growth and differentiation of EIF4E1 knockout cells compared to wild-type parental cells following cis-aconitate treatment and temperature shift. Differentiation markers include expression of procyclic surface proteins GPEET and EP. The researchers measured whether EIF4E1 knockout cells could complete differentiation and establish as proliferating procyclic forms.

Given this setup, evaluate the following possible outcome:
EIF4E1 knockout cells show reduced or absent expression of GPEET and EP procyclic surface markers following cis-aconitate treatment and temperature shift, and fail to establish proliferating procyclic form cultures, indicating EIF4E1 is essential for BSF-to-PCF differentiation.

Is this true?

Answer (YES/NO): NO